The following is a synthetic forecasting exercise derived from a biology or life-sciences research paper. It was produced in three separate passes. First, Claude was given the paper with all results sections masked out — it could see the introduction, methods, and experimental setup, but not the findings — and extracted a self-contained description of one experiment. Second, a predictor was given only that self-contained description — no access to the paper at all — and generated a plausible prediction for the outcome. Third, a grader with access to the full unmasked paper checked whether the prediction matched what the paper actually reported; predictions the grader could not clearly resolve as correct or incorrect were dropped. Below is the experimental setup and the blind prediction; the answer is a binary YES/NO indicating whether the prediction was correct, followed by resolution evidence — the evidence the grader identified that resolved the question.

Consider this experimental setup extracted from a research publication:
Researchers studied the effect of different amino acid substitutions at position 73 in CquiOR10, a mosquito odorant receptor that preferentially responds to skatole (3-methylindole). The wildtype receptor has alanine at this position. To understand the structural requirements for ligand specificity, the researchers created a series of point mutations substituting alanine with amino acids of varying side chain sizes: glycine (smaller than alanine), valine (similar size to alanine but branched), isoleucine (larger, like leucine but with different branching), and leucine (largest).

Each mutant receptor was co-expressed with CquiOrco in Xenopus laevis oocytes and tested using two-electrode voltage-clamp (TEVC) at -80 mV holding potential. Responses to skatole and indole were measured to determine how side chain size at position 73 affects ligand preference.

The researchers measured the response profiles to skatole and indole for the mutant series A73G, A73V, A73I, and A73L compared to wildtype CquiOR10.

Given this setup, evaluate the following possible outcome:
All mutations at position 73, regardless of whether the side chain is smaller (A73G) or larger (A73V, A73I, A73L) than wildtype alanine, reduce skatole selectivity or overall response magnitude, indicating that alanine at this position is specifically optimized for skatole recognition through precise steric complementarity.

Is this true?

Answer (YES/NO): NO